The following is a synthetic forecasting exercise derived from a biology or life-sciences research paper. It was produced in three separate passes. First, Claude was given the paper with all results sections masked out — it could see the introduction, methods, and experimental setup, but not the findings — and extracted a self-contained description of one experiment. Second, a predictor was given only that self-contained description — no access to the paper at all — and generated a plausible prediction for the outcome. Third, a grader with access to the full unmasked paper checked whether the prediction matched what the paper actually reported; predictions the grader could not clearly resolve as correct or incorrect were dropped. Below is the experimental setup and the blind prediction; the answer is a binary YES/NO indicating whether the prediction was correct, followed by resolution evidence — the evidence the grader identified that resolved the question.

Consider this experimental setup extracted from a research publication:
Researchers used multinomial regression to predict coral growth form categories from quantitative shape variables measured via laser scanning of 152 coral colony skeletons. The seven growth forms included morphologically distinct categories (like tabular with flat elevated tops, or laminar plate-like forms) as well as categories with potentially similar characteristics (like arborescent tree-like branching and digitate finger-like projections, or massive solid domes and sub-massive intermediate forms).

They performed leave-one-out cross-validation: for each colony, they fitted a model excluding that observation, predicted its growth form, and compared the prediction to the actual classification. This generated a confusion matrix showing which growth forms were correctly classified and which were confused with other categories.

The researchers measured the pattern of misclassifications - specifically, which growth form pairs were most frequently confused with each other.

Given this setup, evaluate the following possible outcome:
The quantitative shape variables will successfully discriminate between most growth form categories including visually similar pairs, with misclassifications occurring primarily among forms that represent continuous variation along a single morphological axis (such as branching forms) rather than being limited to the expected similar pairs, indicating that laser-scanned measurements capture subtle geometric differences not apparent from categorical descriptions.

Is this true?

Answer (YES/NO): NO